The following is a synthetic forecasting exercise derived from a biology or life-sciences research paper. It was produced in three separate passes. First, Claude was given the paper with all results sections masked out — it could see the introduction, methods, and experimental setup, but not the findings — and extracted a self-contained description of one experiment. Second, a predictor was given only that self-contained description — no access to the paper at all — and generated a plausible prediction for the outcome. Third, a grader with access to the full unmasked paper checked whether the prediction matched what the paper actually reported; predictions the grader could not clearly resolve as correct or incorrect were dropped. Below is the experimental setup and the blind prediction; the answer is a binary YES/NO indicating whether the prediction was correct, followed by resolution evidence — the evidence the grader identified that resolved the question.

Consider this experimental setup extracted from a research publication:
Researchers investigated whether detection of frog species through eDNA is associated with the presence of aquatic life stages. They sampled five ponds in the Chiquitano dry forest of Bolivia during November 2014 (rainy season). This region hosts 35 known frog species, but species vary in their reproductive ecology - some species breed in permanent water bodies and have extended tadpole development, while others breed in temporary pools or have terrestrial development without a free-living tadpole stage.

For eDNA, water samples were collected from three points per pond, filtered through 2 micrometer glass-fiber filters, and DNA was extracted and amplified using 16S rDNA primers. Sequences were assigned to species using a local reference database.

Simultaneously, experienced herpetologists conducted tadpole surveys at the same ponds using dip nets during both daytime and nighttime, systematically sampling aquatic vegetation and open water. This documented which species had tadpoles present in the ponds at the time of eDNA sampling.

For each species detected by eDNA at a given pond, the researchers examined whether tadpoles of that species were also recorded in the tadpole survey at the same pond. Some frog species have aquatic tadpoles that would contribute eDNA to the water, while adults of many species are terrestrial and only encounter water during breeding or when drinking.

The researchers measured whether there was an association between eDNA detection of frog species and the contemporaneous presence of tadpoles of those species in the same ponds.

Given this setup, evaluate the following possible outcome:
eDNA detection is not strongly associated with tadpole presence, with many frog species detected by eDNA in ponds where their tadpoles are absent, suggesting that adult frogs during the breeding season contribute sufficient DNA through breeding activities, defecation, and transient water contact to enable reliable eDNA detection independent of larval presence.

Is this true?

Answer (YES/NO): NO